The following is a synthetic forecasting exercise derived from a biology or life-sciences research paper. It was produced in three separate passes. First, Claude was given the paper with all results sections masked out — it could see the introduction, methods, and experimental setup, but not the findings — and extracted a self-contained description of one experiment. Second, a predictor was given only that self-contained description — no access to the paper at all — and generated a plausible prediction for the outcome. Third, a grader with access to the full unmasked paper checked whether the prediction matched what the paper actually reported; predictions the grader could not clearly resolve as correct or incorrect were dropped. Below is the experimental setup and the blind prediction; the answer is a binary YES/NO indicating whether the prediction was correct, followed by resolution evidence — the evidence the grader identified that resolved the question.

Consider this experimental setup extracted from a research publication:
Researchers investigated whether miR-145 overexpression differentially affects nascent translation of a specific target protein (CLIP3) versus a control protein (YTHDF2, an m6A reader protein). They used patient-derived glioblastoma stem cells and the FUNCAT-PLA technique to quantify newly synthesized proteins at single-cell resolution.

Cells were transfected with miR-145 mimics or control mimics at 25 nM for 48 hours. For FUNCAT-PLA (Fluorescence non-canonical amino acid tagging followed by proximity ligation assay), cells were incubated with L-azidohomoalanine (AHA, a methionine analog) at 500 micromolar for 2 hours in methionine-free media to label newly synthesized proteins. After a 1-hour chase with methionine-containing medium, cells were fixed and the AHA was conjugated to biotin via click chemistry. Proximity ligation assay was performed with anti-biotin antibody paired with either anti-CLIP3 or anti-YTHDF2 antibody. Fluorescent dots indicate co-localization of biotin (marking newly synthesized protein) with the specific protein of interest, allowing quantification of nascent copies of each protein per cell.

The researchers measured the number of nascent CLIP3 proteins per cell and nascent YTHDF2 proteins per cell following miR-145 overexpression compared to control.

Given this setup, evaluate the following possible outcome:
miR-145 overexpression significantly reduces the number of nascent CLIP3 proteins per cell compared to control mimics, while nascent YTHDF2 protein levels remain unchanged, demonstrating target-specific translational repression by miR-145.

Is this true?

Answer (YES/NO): NO